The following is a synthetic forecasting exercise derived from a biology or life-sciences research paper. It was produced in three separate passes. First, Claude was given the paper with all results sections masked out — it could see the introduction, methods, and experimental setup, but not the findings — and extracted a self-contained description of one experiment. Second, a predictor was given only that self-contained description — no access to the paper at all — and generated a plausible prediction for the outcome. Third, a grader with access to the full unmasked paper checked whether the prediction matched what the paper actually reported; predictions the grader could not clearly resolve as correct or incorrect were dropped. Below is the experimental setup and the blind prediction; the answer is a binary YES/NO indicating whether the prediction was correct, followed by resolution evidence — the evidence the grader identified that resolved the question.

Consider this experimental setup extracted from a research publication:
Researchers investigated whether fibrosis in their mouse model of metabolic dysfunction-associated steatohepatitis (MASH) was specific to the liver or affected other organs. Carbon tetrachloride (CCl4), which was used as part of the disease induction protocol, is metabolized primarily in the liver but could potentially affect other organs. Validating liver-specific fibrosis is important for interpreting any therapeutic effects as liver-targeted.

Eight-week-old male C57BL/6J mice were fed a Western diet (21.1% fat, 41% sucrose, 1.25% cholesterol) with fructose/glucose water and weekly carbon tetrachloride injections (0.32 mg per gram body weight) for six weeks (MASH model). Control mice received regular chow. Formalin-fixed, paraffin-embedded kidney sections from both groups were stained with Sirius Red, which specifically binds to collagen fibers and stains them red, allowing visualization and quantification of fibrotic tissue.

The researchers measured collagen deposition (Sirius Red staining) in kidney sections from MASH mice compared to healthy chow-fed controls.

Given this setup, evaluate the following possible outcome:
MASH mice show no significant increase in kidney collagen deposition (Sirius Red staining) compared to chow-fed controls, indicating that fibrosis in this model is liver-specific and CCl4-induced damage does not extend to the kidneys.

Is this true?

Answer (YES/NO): NO